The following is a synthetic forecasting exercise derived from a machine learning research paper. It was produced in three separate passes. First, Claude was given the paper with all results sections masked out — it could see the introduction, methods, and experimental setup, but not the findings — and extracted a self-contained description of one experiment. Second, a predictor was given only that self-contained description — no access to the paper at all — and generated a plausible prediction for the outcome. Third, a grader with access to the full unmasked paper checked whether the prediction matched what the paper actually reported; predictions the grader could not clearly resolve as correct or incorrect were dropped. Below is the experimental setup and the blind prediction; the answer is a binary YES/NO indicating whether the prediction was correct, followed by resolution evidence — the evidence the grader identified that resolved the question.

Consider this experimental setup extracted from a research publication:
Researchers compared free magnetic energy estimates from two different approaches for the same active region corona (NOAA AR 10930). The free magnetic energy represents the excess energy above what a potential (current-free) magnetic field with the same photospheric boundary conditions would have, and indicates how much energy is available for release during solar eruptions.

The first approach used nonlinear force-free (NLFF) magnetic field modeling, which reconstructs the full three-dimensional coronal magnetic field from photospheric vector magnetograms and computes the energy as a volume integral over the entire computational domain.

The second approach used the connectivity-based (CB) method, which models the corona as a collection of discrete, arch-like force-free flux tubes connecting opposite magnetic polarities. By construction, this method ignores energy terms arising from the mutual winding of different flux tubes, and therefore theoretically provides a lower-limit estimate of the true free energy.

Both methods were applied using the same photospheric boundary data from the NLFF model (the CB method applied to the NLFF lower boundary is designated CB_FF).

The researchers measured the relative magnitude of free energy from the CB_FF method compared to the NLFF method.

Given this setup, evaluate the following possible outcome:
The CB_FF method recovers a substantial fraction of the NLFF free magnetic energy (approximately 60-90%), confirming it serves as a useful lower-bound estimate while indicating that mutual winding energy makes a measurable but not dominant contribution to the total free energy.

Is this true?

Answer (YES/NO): NO